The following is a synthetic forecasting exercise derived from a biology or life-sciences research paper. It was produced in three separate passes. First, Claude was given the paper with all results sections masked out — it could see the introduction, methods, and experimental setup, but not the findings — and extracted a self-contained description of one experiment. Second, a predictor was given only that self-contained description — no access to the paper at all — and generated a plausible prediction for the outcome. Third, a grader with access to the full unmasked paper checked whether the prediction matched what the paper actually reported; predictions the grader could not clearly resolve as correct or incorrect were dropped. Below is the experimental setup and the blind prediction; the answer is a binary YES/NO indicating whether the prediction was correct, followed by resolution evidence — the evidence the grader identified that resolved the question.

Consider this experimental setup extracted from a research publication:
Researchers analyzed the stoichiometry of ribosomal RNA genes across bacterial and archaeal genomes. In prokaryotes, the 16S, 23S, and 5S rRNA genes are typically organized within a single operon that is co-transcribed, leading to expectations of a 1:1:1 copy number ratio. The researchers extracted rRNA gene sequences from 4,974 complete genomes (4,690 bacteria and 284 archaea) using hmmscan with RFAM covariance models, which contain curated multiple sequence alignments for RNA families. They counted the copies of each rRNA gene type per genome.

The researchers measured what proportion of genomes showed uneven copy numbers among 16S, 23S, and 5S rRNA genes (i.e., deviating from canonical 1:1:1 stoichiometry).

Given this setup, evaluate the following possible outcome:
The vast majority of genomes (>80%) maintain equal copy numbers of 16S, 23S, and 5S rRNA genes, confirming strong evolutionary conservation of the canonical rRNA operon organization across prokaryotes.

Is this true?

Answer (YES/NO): NO